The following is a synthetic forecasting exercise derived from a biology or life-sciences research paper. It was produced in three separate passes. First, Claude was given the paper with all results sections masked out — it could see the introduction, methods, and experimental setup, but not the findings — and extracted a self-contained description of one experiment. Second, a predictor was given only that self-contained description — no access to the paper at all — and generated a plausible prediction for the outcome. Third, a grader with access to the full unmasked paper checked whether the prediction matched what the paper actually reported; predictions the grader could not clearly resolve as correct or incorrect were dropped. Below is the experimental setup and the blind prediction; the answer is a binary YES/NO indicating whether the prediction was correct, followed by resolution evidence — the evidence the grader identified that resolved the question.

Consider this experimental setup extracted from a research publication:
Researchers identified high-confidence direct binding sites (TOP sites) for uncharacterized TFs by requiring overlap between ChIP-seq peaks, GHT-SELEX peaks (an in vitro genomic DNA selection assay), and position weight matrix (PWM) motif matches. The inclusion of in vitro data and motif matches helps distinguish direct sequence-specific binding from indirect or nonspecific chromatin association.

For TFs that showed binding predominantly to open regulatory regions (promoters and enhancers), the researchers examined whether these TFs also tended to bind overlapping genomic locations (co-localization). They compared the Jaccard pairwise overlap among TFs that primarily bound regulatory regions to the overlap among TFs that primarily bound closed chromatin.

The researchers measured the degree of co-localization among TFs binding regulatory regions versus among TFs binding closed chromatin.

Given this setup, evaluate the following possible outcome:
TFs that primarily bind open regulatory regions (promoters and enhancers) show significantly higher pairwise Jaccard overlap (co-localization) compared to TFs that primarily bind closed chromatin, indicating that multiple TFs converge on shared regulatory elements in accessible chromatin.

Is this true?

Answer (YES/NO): YES